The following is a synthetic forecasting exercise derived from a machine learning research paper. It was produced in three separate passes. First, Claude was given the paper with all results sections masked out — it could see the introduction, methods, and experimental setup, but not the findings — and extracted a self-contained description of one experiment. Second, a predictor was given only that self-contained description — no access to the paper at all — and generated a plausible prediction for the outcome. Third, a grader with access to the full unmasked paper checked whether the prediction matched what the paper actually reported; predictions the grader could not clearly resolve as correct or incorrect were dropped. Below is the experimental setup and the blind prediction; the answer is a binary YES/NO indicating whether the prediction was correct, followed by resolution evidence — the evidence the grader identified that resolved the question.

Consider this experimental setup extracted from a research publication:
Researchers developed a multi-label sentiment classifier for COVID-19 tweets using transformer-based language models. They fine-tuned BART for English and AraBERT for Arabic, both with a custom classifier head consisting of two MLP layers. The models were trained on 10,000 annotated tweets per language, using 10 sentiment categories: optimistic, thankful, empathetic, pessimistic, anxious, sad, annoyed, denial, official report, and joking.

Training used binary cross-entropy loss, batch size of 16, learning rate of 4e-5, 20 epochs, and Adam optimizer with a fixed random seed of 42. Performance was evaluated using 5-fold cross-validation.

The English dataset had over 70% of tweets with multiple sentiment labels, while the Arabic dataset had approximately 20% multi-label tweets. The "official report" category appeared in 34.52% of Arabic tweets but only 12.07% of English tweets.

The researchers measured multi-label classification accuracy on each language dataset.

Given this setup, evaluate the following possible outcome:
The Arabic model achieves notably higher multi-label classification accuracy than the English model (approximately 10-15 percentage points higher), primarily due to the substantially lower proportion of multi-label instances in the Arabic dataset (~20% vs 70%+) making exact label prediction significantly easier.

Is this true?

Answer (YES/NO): NO